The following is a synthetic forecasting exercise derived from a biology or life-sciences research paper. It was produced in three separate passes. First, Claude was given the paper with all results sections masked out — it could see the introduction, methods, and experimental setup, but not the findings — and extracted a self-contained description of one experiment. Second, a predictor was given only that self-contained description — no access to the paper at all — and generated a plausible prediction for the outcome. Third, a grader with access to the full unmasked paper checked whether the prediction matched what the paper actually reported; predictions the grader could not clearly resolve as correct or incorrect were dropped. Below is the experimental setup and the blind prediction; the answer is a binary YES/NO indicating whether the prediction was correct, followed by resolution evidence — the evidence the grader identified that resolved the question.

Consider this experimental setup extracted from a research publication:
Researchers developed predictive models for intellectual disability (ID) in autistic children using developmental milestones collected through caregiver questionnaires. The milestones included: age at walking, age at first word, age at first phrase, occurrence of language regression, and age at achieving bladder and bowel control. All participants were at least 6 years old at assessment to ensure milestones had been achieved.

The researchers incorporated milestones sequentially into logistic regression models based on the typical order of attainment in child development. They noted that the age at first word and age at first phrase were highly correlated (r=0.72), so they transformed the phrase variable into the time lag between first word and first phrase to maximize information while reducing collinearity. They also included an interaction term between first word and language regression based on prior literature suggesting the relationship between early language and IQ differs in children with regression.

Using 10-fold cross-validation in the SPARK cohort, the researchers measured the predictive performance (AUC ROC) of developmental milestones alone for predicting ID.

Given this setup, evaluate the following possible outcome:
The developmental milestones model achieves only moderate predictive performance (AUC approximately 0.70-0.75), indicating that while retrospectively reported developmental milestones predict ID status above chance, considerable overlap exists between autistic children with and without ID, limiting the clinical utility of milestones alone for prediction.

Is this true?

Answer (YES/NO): NO